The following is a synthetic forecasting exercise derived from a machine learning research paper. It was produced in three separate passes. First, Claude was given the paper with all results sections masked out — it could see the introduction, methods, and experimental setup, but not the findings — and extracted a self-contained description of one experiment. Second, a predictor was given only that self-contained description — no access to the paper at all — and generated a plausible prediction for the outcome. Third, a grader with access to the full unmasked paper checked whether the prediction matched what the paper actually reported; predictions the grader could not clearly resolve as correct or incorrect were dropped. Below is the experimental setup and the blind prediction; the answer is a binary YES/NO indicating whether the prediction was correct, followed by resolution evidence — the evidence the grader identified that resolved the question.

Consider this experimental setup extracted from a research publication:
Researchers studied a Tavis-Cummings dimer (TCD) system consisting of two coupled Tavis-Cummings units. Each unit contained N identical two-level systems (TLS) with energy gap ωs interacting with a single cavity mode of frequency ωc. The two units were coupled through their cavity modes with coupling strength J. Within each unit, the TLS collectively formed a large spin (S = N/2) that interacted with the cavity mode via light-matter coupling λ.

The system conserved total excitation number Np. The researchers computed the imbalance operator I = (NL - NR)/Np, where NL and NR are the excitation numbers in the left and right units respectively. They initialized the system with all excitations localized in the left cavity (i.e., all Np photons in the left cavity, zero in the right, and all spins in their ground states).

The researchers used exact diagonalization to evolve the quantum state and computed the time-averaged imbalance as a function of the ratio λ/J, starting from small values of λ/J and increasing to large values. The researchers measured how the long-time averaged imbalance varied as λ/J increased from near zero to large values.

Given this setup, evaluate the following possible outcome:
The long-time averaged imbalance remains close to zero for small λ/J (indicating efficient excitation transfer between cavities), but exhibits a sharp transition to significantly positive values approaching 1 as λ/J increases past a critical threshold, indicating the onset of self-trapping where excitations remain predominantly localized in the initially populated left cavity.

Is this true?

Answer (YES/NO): NO